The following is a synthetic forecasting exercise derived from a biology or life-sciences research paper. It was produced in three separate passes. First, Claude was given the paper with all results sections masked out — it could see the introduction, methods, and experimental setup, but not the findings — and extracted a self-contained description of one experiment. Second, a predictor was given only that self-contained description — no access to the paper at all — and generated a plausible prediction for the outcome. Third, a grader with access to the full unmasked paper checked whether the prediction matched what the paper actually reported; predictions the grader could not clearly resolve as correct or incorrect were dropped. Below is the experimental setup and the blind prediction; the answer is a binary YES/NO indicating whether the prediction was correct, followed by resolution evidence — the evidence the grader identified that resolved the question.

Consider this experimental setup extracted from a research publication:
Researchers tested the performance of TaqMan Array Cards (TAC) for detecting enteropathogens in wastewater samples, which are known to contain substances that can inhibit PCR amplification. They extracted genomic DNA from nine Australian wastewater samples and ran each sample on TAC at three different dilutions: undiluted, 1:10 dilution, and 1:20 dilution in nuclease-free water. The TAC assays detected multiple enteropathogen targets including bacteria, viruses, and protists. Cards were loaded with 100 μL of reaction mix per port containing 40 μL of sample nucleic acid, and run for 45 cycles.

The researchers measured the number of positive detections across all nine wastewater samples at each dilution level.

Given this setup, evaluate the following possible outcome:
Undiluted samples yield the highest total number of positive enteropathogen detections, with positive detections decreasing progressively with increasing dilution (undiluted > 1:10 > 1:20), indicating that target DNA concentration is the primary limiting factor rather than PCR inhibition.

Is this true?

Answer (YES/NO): NO